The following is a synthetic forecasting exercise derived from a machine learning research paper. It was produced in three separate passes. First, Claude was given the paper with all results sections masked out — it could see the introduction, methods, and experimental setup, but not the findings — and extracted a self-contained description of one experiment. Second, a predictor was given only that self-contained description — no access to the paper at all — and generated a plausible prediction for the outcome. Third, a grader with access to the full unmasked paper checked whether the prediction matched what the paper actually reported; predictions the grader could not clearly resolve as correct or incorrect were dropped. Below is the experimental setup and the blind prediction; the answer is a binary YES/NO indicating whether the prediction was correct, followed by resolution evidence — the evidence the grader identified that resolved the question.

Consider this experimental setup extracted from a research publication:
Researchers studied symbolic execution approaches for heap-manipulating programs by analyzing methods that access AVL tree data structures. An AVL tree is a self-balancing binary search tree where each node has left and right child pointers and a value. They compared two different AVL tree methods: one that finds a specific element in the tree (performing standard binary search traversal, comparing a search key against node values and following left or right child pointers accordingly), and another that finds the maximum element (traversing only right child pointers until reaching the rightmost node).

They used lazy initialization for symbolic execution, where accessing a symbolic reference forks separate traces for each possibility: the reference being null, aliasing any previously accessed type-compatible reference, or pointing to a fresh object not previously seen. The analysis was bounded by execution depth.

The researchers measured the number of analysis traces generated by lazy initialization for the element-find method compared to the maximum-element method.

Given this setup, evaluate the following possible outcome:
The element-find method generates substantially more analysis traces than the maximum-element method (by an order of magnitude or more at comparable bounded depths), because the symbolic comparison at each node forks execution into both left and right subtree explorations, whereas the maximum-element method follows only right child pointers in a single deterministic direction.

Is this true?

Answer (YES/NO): YES